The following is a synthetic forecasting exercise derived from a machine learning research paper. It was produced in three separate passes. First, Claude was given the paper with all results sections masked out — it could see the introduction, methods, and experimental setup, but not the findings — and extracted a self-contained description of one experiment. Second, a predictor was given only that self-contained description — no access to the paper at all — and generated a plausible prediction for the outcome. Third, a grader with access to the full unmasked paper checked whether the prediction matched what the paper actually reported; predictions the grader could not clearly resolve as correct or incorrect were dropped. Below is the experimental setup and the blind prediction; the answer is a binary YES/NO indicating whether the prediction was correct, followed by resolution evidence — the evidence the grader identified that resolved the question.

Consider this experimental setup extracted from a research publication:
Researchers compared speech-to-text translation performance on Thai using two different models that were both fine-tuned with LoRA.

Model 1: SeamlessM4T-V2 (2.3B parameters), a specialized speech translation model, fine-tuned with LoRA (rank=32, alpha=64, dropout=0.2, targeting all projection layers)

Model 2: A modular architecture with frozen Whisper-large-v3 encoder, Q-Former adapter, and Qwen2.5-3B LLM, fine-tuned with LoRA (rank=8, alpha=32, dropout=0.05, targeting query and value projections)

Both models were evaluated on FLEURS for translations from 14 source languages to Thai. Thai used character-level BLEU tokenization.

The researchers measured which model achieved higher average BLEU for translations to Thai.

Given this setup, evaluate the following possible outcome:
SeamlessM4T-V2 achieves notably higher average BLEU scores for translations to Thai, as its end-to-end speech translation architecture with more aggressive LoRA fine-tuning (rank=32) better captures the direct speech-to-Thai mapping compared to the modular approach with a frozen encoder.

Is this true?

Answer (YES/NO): NO